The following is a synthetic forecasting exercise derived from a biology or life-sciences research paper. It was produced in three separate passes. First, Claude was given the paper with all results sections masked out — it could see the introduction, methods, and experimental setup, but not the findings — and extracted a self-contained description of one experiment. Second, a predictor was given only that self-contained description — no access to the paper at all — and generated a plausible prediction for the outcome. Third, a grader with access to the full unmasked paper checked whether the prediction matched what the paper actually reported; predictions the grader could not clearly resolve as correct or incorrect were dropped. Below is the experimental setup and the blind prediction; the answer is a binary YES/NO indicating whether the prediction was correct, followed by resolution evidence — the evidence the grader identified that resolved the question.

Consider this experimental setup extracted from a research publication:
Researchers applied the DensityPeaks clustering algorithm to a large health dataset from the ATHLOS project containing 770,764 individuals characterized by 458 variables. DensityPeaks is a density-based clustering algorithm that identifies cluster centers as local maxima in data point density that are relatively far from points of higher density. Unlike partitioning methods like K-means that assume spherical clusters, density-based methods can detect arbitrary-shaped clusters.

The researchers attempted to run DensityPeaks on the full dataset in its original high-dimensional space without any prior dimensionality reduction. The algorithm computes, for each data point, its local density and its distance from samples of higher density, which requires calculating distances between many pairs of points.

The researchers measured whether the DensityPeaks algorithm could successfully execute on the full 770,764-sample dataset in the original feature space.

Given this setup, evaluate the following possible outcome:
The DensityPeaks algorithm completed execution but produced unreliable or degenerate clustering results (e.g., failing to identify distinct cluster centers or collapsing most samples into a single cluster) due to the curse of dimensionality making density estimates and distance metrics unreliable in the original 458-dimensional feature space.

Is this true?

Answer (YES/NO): NO